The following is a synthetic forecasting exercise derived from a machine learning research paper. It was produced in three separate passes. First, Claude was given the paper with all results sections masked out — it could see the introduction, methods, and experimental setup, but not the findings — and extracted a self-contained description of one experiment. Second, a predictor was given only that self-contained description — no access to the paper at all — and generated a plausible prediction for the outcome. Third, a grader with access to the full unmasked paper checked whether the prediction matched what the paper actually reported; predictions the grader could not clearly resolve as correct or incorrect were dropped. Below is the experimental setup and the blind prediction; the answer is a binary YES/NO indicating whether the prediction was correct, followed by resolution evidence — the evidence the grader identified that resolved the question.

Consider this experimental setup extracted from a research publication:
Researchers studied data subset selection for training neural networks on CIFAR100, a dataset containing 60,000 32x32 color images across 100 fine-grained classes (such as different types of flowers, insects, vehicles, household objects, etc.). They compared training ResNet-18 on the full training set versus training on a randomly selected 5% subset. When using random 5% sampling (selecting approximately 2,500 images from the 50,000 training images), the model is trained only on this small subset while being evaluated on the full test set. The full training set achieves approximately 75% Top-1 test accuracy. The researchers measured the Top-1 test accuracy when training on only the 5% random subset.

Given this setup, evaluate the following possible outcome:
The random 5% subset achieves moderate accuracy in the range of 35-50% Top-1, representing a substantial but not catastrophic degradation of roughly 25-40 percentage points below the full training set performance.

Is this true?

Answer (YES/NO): NO